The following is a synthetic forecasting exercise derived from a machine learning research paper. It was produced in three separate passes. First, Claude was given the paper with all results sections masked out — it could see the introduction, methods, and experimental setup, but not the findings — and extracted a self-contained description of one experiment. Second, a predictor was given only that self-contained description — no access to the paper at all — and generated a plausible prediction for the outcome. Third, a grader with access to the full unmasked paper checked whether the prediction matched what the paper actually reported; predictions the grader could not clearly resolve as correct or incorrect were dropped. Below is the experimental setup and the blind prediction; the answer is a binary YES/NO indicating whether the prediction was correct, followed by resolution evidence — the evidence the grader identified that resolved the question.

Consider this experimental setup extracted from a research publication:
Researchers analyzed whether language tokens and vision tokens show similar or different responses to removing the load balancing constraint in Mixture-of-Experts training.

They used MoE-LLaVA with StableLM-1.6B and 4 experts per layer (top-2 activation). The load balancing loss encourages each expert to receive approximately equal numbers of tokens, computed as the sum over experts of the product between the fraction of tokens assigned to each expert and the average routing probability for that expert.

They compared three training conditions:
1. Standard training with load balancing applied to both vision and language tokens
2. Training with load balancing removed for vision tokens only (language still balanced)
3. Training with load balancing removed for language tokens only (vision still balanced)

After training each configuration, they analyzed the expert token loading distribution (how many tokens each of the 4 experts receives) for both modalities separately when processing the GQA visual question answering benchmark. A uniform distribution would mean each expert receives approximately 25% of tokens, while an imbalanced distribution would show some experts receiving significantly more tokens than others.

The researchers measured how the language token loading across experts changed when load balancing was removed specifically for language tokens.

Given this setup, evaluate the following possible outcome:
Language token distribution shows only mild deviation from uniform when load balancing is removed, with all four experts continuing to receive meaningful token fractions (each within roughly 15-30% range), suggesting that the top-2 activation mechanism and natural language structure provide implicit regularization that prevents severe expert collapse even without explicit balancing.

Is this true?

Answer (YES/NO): YES